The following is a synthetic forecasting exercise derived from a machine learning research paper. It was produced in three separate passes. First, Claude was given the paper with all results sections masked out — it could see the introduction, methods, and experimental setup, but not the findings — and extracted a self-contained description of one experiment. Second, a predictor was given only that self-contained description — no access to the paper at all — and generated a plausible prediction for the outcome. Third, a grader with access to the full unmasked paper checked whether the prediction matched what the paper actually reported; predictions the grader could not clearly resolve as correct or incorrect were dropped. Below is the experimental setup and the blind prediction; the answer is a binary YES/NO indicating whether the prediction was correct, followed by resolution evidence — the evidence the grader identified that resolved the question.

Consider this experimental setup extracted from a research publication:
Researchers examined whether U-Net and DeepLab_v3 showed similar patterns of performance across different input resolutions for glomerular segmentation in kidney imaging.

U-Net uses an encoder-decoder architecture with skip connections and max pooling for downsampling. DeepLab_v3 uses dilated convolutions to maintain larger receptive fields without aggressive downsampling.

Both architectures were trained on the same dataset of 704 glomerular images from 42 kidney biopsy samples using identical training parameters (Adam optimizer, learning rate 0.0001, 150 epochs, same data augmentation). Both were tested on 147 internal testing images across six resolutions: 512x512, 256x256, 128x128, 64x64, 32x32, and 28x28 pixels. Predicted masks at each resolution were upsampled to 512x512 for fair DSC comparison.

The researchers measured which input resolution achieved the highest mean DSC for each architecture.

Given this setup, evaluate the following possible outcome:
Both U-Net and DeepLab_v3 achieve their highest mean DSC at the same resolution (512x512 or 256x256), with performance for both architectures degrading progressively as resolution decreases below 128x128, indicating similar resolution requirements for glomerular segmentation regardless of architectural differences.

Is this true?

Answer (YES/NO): NO